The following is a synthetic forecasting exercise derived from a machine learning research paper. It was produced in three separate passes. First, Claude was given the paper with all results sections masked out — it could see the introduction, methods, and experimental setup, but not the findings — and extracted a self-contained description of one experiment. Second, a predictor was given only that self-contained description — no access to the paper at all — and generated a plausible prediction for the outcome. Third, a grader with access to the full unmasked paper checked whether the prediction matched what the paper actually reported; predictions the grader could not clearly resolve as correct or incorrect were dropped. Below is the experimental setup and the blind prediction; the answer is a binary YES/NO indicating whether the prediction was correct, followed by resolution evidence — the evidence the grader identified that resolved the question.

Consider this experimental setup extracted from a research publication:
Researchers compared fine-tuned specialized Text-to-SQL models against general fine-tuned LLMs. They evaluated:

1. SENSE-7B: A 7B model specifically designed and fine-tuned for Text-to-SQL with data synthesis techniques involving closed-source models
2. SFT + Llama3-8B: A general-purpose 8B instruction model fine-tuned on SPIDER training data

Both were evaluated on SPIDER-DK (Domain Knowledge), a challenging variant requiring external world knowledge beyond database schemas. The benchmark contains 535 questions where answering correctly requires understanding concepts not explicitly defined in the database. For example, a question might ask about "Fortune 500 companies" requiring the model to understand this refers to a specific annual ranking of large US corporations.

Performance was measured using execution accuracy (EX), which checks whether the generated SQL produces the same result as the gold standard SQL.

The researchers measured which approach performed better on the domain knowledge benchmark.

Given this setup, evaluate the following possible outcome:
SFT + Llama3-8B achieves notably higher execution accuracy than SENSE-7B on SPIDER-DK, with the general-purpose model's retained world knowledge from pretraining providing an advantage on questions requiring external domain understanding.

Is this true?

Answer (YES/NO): NO